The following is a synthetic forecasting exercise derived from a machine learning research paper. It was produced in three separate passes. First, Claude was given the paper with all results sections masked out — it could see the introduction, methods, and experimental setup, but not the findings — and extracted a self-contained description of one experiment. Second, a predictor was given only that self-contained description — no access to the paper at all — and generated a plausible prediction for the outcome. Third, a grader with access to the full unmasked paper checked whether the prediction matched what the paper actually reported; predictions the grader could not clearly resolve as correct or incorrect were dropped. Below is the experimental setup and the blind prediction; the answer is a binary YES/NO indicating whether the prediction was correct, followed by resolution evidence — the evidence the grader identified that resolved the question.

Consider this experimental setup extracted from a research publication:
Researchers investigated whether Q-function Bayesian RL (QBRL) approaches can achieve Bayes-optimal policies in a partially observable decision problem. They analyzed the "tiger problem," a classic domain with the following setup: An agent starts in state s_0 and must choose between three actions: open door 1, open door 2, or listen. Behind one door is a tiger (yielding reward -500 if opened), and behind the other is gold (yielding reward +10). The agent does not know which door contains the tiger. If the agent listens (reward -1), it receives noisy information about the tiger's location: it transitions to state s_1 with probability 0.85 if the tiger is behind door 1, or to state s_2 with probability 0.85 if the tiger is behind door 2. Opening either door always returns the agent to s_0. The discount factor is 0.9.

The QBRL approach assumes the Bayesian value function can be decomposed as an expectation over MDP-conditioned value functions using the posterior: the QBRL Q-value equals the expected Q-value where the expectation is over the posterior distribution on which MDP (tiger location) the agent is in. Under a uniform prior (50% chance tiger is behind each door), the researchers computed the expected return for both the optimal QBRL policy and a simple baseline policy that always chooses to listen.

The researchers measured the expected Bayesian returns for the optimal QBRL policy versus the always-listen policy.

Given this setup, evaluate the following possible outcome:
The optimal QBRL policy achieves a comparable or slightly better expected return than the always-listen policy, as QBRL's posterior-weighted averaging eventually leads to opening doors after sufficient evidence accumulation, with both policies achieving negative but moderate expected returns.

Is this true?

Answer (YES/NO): NO